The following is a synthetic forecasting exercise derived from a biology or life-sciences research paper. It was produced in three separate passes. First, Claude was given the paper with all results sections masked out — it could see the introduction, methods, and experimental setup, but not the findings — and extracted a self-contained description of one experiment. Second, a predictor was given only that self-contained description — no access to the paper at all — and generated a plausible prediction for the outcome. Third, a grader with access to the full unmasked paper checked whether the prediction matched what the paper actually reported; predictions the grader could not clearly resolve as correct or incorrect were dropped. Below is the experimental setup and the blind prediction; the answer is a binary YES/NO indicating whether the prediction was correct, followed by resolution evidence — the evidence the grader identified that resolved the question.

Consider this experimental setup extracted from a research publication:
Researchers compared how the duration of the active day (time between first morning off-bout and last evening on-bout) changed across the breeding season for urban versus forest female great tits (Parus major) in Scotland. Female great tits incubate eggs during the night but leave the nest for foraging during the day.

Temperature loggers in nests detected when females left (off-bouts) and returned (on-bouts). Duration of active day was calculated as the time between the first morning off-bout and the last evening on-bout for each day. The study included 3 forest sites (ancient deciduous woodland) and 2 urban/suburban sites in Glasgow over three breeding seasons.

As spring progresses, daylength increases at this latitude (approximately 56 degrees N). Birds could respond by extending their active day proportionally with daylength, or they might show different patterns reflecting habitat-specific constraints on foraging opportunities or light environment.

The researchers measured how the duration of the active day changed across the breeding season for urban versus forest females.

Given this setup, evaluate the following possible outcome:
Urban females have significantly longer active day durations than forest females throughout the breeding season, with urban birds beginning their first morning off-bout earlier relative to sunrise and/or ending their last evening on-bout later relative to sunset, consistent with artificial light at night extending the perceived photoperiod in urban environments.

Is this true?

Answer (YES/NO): NO